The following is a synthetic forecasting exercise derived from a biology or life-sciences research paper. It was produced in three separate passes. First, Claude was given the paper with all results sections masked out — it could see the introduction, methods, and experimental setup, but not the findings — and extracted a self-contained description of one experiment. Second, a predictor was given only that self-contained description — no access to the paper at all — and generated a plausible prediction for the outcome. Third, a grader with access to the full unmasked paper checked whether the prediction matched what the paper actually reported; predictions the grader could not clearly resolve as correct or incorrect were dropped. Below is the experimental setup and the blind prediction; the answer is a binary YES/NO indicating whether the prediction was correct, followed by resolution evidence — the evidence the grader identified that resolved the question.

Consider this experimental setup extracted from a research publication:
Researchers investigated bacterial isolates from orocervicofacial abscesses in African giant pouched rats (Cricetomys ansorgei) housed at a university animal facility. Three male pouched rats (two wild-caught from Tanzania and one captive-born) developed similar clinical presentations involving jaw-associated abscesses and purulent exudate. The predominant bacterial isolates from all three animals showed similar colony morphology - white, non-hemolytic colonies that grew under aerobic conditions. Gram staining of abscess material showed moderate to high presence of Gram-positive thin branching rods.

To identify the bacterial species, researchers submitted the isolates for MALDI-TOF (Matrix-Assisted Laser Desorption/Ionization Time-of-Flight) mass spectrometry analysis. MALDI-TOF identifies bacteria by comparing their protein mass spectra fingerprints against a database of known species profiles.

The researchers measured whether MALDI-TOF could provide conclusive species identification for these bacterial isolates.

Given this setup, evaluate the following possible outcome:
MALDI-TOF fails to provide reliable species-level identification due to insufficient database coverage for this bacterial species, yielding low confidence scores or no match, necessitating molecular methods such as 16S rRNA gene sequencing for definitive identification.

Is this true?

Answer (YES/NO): YES